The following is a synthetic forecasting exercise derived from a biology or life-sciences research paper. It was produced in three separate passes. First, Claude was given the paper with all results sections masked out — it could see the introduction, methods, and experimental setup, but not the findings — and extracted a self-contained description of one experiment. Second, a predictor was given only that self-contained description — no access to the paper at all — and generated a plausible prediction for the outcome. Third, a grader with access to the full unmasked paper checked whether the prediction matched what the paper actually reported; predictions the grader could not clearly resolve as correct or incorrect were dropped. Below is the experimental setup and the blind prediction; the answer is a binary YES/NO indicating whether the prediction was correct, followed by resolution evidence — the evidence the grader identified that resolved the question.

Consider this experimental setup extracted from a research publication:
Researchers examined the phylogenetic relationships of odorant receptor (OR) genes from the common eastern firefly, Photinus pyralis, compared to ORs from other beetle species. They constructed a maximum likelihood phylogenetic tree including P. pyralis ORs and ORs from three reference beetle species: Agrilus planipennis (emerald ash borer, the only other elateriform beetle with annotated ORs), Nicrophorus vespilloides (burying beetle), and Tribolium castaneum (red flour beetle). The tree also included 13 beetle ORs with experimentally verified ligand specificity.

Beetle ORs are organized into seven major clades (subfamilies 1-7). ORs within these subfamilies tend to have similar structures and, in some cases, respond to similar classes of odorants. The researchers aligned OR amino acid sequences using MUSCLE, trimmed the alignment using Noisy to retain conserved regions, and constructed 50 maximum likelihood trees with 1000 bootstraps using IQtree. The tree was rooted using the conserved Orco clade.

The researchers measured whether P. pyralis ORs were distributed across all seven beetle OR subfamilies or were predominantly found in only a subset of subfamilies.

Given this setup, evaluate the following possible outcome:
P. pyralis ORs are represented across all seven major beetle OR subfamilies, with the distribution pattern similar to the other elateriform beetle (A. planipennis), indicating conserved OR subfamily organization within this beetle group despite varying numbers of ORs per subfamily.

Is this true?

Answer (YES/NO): NO